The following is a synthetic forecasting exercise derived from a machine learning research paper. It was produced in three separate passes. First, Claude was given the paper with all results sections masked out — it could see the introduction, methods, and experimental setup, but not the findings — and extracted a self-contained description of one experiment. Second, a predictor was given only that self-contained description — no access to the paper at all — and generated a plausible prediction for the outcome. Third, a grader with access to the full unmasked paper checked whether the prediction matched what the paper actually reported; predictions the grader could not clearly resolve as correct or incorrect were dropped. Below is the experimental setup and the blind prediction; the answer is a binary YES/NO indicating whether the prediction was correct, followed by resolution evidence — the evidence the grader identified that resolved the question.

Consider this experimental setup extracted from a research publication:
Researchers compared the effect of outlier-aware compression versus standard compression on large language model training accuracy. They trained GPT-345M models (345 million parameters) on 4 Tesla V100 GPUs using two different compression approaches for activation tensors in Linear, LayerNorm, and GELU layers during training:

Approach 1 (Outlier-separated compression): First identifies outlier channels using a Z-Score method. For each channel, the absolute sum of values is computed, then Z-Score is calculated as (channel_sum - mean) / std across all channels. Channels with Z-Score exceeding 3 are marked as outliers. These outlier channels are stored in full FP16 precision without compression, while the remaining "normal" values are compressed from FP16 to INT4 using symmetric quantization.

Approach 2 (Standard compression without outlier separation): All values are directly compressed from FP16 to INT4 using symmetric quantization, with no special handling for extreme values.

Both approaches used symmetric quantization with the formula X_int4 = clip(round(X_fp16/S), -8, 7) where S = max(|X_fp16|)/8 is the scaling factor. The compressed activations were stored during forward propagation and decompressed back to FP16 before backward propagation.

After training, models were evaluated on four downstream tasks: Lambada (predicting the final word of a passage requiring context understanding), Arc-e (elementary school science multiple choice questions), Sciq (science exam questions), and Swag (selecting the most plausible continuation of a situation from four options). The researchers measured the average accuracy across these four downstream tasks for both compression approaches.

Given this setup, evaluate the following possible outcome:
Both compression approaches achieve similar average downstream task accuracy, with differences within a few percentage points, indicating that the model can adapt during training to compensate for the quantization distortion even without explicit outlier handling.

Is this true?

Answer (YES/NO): NO